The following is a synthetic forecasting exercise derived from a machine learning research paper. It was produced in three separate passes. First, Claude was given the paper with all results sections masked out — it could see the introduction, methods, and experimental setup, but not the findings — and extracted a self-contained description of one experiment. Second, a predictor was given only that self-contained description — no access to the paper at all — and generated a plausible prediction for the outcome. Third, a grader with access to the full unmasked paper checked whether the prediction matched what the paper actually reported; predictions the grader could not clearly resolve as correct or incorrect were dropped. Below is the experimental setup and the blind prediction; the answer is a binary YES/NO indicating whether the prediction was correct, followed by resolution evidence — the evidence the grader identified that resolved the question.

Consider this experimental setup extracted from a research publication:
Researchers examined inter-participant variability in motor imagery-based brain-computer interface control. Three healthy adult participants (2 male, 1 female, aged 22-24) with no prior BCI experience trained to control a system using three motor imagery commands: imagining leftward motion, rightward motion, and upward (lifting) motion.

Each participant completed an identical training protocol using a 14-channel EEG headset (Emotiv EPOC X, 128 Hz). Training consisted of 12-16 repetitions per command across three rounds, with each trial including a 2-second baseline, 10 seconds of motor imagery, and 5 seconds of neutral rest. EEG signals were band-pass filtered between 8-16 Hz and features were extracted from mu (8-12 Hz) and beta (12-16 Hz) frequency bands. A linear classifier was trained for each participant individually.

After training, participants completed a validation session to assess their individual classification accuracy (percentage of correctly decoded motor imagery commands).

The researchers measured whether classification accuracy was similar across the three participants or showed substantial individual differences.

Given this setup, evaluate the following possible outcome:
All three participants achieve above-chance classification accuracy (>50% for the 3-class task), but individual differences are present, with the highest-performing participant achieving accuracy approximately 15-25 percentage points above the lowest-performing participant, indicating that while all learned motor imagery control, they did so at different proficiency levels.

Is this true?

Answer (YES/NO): NO